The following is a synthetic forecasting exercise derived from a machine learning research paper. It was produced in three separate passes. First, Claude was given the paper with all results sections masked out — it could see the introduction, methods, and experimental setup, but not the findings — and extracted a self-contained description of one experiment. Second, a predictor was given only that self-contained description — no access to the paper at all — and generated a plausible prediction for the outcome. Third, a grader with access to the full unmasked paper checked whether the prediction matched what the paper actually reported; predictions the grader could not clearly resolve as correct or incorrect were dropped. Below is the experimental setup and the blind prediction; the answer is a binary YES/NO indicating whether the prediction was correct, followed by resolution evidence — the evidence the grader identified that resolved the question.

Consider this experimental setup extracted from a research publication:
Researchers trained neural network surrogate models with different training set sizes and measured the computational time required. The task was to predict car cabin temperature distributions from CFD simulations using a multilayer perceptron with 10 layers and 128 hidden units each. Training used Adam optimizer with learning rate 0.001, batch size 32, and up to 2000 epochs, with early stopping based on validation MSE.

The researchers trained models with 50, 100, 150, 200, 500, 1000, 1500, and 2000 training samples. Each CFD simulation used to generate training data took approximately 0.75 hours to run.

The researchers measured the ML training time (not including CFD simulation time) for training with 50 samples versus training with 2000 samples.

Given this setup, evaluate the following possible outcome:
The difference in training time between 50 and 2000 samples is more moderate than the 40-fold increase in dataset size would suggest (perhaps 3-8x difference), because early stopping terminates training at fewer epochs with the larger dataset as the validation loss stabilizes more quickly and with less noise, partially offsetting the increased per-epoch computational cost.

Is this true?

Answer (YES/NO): YES